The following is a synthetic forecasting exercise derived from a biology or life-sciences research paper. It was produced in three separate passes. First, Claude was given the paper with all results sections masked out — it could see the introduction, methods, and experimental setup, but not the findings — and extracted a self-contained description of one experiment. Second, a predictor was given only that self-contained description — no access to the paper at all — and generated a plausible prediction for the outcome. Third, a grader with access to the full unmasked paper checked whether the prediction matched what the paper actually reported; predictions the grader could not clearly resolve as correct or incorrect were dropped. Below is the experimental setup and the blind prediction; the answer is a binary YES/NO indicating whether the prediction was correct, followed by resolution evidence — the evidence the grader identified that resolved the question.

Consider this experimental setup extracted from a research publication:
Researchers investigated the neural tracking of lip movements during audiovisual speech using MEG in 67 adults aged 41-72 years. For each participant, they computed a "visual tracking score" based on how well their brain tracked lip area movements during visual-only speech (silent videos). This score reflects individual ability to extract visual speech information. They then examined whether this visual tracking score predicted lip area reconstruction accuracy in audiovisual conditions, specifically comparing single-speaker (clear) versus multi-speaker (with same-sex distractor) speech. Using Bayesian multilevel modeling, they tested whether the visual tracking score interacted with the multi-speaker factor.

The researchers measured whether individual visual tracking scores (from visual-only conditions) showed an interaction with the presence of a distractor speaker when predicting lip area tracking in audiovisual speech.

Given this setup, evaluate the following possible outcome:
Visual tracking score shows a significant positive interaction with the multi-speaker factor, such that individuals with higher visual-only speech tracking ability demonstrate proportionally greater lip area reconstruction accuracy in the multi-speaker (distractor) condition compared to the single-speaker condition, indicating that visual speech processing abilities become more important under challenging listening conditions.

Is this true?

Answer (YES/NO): NO